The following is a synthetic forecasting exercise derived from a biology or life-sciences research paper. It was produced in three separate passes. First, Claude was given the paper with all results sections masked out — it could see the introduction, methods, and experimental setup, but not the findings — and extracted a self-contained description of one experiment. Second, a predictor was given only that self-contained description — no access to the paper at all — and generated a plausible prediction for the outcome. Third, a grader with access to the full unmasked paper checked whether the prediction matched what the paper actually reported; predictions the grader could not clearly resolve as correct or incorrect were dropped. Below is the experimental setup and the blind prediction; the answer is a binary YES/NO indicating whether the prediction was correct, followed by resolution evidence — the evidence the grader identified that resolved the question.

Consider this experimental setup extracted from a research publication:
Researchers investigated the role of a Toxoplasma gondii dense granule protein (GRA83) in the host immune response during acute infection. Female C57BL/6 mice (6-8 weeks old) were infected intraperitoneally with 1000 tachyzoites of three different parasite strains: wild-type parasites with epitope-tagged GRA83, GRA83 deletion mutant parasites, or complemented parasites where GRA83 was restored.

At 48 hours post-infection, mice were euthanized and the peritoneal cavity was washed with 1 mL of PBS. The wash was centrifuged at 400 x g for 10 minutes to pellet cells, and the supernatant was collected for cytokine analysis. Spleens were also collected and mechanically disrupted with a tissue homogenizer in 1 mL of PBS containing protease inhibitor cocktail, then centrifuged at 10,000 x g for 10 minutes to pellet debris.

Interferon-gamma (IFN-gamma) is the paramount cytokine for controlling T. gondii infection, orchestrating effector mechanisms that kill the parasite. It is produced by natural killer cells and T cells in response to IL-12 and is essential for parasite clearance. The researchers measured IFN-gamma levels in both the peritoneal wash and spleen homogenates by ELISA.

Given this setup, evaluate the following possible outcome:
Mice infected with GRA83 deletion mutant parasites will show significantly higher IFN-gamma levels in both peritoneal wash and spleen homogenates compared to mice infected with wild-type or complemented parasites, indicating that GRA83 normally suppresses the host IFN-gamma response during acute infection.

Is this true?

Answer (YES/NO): NO